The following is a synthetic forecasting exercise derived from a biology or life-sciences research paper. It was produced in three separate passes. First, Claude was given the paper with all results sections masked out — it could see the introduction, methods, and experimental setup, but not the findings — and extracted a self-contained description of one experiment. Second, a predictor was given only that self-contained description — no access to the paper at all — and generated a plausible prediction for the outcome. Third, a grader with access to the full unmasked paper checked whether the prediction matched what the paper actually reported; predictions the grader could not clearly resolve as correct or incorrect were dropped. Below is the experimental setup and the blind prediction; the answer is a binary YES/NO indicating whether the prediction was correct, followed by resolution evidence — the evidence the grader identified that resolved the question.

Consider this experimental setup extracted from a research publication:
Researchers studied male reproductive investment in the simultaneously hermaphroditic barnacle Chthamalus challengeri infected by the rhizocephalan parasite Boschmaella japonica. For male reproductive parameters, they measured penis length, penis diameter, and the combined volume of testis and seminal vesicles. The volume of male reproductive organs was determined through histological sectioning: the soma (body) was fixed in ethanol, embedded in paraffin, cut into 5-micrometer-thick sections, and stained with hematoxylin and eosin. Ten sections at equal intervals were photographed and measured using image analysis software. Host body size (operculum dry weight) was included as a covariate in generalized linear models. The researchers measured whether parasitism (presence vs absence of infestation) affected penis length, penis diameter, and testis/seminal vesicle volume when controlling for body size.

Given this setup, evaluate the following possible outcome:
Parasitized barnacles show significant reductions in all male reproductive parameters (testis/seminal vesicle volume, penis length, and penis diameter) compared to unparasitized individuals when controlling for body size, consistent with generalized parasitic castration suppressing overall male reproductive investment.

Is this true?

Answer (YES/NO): NO